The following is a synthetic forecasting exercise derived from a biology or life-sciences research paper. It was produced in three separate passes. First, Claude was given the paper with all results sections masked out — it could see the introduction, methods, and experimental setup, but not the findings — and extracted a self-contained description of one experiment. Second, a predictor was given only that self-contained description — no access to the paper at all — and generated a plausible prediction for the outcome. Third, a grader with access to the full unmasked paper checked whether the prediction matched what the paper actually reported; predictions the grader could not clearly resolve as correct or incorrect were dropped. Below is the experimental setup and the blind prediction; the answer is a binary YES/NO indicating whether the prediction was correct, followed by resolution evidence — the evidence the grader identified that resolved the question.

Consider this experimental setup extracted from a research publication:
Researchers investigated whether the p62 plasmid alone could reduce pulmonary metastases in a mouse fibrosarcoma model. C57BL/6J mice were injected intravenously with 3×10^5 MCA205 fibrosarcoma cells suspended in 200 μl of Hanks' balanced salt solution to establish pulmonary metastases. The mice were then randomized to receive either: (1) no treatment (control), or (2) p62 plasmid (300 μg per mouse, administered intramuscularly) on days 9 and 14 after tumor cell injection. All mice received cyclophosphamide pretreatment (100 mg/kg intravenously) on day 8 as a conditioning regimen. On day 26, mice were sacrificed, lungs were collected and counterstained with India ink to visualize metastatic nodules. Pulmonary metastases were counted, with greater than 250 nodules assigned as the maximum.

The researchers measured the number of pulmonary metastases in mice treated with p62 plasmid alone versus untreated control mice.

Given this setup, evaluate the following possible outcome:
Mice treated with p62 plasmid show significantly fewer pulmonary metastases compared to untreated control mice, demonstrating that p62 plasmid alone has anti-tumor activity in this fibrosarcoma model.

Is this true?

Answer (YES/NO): NO